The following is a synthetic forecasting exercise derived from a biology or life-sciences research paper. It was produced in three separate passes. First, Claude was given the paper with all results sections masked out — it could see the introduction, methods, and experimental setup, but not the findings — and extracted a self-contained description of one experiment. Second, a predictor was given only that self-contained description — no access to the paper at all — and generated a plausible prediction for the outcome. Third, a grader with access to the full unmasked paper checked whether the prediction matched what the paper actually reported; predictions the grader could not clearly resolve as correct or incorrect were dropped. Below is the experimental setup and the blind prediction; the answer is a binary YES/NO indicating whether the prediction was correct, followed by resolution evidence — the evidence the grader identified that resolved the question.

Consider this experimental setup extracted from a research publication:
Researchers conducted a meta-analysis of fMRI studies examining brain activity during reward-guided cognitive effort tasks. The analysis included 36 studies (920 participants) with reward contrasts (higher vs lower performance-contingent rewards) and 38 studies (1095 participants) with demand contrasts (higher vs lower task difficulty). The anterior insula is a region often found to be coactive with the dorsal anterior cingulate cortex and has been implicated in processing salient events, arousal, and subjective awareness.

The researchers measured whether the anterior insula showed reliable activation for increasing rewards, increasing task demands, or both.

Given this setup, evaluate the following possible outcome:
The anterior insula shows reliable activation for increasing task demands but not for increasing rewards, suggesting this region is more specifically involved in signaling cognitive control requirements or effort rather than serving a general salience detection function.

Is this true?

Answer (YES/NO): NO